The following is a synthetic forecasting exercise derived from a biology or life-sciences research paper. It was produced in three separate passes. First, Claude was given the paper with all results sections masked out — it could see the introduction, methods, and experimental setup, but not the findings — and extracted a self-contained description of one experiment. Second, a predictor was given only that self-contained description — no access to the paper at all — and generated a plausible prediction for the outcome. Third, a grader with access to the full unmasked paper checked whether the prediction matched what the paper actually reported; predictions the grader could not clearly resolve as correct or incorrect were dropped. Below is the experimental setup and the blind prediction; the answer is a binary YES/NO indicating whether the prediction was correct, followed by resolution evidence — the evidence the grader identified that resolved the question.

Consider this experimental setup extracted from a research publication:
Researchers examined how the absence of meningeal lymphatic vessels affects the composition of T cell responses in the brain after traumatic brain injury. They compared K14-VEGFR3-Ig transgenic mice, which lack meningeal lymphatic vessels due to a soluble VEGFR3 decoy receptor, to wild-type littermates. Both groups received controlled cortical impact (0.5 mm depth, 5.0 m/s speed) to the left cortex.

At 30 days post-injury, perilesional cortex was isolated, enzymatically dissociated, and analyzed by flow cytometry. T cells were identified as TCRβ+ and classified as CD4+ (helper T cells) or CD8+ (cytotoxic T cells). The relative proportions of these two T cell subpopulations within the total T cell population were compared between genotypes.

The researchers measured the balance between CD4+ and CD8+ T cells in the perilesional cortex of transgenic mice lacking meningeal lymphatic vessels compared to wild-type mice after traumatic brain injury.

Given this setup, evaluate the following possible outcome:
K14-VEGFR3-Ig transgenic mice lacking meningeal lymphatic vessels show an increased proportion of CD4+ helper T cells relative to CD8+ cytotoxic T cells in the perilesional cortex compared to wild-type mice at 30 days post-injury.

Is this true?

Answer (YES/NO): NO